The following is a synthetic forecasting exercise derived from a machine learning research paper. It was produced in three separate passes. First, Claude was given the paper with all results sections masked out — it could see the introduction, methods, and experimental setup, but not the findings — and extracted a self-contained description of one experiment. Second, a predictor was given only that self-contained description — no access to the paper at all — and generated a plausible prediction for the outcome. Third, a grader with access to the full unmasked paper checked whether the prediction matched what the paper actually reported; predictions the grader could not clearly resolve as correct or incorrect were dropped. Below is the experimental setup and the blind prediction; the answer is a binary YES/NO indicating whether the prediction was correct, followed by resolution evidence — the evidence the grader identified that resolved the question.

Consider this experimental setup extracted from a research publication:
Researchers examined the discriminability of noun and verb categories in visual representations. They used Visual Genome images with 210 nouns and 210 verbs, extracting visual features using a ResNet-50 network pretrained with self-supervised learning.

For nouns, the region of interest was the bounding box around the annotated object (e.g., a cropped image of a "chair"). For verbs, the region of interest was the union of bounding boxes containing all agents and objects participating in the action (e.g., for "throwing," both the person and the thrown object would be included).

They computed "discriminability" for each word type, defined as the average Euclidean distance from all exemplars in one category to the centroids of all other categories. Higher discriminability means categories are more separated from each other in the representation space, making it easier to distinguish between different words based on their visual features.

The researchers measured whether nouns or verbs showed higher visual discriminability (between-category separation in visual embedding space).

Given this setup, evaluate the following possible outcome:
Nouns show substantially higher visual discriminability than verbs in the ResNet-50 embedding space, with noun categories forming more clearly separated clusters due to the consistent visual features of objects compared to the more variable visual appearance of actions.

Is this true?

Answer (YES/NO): YES